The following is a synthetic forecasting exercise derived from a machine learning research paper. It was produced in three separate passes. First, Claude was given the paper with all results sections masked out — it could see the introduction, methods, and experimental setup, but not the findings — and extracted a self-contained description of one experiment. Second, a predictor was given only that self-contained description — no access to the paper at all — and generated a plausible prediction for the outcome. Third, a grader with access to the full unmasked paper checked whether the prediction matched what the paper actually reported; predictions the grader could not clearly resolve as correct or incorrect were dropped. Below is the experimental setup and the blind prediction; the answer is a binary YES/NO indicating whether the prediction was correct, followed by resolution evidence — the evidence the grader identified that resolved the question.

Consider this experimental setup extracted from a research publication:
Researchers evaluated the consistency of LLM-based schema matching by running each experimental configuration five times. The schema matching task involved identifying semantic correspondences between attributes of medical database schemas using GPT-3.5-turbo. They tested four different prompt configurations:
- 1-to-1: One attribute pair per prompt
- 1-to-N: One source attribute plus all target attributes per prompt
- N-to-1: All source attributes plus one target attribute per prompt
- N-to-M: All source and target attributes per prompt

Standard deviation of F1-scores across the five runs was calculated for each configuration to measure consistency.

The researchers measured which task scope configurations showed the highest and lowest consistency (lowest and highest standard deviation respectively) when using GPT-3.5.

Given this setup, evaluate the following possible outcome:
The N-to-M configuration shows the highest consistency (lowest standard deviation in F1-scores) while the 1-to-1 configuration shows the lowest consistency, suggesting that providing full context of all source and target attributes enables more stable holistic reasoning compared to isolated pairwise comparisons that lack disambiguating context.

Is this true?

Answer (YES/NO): NO